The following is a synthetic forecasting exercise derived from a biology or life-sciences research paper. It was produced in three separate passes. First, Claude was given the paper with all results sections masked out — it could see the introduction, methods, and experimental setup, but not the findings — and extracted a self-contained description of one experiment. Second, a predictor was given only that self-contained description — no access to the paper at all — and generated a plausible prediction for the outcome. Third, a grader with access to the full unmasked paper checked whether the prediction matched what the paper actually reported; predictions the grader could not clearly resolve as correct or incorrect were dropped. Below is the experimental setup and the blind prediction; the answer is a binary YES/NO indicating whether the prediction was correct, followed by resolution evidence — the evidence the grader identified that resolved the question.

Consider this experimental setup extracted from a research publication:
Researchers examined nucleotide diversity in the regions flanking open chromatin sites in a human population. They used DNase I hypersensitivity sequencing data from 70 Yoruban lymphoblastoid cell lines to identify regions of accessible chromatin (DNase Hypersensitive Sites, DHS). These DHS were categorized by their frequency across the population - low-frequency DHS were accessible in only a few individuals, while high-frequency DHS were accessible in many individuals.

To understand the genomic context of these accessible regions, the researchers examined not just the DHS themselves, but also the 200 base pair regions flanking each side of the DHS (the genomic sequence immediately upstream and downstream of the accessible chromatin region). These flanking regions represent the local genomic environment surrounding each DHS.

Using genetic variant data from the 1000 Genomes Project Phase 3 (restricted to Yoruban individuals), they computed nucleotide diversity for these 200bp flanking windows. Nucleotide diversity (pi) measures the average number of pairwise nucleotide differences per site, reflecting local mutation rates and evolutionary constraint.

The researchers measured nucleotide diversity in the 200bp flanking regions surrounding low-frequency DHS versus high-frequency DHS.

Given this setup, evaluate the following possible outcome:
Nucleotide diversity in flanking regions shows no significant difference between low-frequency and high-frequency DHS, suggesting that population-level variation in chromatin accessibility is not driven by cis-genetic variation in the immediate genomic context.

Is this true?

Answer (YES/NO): NO